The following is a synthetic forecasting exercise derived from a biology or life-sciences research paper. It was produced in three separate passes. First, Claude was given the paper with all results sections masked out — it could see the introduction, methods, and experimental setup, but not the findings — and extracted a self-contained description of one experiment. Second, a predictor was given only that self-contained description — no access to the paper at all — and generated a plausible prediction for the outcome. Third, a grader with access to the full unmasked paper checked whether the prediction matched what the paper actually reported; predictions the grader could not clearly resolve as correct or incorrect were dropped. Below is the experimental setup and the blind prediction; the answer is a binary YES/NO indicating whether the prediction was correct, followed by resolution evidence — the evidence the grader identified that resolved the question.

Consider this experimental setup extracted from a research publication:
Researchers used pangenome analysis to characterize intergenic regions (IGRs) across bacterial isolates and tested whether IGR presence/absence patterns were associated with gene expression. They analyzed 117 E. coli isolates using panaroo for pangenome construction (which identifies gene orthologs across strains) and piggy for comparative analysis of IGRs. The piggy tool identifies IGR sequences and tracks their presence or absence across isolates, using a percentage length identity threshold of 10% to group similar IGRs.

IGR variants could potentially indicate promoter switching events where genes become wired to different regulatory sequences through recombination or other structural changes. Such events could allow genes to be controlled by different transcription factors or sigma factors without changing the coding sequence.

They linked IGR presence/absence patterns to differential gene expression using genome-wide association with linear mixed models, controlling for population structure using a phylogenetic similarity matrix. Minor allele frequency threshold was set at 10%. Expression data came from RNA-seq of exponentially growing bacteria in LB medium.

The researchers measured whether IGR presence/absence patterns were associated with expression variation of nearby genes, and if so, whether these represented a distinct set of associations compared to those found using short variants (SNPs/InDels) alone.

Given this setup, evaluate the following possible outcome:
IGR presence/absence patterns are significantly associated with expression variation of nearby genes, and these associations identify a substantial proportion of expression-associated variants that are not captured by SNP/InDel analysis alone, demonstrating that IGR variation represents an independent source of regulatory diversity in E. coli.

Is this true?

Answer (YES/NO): YES